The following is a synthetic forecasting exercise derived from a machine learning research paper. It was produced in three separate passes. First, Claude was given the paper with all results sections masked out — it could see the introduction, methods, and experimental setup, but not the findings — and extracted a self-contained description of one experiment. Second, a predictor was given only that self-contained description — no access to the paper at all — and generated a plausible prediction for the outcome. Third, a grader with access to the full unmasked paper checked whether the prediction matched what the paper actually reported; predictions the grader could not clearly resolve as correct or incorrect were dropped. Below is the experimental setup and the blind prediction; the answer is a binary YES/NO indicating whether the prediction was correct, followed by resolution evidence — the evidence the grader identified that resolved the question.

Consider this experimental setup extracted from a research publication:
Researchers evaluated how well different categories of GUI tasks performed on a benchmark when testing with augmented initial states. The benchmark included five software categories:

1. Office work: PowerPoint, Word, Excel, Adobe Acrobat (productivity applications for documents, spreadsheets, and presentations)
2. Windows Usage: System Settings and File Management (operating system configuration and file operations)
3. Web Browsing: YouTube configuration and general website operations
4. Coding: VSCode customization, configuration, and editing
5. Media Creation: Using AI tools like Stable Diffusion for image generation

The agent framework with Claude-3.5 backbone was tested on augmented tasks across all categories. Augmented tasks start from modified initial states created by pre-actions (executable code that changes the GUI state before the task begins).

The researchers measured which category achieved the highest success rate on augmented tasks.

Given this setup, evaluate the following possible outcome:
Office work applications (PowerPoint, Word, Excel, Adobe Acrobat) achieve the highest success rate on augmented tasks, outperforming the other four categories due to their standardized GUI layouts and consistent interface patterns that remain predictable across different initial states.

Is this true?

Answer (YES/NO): NO